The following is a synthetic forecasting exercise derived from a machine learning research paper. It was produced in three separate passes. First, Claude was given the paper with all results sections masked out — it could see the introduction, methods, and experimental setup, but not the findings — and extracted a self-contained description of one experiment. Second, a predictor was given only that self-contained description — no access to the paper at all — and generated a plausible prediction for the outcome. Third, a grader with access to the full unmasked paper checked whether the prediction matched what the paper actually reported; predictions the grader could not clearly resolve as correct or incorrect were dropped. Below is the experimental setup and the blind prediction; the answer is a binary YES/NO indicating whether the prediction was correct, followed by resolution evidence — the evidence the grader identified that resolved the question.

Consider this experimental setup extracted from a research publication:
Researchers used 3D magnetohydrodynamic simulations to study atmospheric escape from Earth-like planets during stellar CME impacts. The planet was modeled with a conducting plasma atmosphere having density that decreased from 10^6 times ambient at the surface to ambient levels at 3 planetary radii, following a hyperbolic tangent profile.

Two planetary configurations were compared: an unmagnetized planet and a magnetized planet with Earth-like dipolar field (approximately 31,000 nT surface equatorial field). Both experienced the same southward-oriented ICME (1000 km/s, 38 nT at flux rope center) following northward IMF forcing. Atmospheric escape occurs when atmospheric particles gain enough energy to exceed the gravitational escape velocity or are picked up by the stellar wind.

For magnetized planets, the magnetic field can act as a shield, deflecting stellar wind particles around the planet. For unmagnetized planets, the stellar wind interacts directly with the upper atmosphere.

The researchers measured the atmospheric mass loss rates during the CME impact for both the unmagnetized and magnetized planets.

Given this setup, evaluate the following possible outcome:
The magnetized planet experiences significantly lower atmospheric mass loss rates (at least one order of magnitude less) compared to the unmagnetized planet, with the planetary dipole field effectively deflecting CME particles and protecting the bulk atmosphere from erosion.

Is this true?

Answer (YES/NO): NO